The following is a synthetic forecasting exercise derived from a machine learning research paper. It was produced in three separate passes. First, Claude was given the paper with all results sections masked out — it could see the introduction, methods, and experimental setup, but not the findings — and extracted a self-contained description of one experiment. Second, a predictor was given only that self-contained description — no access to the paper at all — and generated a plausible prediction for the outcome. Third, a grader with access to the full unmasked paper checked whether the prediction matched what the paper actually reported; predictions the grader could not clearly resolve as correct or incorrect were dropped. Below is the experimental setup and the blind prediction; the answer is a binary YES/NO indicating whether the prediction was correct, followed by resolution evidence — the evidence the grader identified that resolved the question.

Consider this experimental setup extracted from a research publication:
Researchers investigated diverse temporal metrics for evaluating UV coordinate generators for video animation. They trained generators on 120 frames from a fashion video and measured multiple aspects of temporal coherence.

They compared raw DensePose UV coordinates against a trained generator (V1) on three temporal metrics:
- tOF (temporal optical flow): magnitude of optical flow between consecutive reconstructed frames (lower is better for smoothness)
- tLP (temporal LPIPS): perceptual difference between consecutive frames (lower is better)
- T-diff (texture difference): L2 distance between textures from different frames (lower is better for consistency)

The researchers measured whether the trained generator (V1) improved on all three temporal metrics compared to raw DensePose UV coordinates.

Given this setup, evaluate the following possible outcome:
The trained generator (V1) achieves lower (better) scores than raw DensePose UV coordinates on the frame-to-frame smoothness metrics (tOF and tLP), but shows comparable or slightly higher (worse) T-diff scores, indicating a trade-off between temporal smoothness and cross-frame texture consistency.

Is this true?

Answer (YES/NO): NO